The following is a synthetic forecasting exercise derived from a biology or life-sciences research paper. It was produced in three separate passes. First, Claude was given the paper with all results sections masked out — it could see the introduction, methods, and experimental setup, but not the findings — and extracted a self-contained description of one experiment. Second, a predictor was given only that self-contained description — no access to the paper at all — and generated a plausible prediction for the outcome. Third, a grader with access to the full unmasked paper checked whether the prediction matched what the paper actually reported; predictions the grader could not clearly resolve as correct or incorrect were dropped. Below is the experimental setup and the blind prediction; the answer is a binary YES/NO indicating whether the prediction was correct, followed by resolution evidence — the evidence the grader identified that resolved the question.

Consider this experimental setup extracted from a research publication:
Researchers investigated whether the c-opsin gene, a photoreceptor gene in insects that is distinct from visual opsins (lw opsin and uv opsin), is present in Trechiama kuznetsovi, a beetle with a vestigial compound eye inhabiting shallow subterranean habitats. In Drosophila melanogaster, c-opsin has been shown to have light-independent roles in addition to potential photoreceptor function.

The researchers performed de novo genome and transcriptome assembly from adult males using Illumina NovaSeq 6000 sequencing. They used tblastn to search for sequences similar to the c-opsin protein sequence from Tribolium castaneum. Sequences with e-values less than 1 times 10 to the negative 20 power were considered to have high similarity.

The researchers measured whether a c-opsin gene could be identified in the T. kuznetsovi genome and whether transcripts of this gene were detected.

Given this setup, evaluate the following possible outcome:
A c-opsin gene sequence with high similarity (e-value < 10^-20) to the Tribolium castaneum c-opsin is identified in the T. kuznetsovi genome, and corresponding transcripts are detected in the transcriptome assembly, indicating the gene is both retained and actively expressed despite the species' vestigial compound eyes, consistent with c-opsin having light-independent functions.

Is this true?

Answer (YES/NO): YES